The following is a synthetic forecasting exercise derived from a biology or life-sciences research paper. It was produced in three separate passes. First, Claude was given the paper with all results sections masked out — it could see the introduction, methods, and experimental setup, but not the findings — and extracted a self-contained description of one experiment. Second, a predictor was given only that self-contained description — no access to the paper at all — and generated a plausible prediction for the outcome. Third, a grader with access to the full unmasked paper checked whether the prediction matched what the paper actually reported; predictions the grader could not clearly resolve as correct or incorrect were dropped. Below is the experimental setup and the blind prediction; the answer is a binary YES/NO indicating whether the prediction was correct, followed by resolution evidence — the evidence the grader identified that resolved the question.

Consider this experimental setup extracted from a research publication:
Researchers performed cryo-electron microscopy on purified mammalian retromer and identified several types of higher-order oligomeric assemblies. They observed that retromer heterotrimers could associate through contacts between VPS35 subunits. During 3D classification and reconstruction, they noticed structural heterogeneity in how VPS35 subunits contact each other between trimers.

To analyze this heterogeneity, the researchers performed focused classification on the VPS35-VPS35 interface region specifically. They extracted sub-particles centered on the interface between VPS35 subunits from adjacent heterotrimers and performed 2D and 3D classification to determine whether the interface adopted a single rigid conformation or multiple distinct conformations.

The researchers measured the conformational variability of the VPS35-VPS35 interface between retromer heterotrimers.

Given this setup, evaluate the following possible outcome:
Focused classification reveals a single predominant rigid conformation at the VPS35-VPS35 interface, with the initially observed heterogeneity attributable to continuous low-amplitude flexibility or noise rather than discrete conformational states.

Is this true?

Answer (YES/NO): NO